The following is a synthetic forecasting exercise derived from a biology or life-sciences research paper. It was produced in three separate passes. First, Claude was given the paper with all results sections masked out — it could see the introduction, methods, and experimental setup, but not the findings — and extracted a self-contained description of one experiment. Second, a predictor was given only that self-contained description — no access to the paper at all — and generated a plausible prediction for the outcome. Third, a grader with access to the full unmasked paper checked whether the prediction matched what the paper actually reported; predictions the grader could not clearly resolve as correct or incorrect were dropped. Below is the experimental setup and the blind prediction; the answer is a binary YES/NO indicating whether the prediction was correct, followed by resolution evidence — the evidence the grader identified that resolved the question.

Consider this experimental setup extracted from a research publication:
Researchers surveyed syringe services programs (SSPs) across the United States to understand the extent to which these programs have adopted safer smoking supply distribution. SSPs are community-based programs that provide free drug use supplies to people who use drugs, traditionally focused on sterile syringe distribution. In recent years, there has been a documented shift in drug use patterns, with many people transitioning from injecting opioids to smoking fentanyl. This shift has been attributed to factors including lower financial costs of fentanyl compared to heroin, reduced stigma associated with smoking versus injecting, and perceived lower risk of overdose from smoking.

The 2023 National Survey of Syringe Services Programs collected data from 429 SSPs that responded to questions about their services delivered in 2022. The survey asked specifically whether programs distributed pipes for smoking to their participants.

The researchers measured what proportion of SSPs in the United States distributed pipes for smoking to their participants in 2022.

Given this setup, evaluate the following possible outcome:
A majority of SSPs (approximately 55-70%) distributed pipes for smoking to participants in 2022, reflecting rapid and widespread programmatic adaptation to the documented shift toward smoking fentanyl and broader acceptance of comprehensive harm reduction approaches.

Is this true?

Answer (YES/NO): NO